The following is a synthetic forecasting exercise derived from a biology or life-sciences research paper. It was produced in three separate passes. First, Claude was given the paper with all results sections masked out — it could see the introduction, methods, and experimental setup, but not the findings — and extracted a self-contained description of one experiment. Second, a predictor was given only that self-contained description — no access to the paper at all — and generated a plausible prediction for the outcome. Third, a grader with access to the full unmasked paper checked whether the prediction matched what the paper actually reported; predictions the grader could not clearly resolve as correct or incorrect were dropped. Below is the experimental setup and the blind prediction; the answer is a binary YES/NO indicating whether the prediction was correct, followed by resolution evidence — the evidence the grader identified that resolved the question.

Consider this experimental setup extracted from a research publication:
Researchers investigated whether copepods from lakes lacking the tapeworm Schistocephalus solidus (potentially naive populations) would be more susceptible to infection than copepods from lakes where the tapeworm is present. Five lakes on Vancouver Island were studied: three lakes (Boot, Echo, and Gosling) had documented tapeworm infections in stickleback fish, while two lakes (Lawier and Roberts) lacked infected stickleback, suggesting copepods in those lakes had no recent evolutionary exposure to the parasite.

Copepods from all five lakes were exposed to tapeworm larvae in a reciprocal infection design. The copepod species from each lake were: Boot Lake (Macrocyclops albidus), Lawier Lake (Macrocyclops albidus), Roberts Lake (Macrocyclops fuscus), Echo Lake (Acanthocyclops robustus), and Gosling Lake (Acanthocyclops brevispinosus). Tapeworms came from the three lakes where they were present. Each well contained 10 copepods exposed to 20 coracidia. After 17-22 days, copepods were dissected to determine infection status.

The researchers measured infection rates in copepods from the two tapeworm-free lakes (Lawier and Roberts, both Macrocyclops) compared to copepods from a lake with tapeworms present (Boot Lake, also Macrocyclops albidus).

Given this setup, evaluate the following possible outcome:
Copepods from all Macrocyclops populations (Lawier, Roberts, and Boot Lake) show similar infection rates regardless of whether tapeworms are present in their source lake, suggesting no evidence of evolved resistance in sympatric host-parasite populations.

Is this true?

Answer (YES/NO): YES